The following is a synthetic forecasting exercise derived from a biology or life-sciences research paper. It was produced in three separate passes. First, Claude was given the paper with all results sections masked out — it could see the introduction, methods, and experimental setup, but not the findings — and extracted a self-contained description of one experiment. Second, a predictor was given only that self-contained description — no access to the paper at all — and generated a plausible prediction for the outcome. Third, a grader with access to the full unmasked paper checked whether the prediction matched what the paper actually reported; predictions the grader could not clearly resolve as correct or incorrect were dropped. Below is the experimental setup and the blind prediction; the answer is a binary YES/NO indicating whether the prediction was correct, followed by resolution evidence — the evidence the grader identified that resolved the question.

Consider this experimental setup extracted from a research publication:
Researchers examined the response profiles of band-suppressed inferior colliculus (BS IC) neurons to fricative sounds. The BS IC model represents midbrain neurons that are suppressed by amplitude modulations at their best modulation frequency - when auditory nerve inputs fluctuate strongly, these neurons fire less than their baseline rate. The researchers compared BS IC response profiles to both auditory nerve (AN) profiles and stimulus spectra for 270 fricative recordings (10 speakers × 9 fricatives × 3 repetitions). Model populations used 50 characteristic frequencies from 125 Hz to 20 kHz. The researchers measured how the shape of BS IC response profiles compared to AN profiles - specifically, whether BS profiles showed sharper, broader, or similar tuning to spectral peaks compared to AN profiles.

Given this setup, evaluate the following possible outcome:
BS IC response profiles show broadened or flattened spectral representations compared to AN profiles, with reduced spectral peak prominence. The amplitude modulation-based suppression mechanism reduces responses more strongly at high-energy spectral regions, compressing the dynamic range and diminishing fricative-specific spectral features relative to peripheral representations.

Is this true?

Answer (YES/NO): NO